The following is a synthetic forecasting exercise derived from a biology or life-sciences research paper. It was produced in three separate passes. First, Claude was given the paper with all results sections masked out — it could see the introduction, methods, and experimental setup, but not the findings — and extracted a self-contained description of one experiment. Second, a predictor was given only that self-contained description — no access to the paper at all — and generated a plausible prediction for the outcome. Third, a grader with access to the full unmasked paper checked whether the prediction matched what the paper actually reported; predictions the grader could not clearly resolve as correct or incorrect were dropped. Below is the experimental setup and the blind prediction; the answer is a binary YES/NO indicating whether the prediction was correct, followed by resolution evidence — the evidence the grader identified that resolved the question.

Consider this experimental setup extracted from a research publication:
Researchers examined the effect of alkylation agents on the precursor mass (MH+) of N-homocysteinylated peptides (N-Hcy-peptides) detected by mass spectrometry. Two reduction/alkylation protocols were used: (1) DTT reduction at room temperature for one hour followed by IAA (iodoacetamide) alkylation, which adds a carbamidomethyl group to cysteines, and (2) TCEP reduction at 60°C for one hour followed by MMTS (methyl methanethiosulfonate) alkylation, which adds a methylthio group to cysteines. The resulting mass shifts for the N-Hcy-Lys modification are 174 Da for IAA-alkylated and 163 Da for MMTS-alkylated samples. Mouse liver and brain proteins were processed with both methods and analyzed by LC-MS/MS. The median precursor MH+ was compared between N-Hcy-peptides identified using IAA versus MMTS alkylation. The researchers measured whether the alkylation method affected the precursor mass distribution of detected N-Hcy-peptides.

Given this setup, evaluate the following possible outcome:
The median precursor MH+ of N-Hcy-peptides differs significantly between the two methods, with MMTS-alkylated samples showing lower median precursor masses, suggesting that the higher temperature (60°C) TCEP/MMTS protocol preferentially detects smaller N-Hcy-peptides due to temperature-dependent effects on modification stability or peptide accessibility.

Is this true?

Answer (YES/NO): NO